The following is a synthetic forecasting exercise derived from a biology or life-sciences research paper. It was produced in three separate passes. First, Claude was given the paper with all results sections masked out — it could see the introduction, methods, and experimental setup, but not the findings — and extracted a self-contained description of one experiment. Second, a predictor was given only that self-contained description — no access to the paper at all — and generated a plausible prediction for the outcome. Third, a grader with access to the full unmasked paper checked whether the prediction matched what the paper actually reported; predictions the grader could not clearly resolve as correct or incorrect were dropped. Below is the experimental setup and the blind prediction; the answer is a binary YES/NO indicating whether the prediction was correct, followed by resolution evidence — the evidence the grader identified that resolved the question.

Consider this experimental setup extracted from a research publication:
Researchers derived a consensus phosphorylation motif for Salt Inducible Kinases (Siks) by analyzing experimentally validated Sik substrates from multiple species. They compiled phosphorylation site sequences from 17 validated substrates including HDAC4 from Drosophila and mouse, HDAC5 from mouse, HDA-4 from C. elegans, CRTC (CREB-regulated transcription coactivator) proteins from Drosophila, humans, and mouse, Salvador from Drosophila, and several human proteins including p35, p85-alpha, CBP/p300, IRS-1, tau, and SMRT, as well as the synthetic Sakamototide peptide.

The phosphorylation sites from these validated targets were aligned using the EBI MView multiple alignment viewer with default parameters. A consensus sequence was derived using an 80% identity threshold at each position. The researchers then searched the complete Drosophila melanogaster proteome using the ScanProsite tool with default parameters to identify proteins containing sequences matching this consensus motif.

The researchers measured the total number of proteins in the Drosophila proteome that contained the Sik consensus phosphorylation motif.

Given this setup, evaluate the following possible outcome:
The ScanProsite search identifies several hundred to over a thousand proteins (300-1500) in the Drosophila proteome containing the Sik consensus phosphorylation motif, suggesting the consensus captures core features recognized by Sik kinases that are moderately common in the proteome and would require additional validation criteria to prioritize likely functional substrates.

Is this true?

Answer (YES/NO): YES